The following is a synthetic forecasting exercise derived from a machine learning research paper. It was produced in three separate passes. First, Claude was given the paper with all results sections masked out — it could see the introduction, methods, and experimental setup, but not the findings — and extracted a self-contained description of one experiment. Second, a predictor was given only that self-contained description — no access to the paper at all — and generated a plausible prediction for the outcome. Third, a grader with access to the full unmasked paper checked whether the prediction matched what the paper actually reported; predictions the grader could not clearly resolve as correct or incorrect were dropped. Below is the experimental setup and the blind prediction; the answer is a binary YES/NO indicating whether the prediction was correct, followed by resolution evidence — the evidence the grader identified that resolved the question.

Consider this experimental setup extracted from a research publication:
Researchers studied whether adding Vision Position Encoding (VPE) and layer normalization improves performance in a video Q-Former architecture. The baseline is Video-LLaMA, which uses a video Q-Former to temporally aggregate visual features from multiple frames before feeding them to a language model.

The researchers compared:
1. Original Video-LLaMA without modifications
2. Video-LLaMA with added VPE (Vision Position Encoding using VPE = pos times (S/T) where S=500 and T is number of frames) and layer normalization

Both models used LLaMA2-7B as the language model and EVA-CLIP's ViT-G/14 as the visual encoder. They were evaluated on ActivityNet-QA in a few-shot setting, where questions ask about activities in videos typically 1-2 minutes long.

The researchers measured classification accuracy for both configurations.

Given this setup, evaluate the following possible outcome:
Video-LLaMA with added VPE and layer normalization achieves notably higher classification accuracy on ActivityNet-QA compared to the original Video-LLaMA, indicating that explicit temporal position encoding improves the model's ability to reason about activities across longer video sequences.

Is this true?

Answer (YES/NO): YES